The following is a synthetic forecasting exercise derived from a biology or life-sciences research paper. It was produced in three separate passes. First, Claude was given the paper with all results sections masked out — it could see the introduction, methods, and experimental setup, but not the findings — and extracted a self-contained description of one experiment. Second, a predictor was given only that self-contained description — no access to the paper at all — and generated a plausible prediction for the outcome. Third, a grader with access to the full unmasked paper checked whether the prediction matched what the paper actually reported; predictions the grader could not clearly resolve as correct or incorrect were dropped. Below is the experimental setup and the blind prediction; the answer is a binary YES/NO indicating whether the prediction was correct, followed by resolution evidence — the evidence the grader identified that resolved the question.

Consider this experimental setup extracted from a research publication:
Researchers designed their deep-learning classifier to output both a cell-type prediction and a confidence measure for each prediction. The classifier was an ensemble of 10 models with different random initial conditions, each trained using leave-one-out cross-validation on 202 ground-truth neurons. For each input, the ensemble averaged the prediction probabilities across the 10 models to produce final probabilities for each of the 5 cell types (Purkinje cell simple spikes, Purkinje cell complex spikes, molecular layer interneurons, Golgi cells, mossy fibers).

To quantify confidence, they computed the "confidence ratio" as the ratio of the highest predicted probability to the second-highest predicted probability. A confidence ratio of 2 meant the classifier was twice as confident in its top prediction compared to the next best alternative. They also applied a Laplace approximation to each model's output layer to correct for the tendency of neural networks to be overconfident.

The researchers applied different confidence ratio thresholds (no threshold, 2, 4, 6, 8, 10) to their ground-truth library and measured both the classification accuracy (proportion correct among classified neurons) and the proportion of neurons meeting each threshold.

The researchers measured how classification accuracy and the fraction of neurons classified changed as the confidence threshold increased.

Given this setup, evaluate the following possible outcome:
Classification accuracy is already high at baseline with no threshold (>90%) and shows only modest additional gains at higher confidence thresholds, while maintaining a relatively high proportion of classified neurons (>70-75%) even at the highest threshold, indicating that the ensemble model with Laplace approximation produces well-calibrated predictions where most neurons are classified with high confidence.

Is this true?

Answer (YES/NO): NO